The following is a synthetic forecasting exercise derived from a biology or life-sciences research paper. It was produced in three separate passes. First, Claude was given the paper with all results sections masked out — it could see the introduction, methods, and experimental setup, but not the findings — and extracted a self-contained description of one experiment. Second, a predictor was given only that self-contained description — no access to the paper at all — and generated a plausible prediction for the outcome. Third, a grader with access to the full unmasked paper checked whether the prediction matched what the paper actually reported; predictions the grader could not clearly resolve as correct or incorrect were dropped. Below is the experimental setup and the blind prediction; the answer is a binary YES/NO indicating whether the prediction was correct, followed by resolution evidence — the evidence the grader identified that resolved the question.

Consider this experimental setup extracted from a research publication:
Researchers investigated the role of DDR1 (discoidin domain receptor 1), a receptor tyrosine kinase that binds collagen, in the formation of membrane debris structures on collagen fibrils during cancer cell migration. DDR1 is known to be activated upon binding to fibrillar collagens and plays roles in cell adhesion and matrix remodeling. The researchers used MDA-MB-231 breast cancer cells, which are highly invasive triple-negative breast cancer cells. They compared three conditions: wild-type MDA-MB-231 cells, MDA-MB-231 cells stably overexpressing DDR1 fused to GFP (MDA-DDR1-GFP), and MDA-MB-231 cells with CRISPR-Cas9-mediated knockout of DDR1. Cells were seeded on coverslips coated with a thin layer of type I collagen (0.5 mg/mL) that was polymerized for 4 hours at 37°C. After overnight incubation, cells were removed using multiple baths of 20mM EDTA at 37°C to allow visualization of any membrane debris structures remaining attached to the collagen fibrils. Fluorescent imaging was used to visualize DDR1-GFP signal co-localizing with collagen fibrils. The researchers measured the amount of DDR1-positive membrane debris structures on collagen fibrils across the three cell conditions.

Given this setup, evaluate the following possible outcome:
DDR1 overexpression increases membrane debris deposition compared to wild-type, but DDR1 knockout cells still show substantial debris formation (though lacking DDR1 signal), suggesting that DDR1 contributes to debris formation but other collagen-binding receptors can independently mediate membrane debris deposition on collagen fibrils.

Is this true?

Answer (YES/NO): YES